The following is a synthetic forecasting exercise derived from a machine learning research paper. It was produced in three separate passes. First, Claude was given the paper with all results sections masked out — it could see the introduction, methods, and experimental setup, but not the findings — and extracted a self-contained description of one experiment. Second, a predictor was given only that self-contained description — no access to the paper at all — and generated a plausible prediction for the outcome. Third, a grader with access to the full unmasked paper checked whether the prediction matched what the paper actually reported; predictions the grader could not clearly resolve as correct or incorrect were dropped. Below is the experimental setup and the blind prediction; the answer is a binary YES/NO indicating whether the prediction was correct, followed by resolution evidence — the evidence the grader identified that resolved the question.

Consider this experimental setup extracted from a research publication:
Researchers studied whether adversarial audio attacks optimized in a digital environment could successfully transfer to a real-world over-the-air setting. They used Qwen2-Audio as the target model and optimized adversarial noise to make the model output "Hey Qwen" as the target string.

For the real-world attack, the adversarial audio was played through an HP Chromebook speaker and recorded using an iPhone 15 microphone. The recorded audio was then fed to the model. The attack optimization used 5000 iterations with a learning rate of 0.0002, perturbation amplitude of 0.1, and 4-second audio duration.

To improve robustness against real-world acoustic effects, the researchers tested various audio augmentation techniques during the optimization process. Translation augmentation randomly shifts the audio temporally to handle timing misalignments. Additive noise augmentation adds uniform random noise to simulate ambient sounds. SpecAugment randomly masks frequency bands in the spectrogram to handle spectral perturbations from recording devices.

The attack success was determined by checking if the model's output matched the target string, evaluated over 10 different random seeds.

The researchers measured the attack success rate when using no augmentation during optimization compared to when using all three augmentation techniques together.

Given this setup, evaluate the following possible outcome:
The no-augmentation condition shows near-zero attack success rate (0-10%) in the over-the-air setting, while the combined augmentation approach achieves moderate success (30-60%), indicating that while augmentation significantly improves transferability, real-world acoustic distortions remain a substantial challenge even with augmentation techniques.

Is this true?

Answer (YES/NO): NO